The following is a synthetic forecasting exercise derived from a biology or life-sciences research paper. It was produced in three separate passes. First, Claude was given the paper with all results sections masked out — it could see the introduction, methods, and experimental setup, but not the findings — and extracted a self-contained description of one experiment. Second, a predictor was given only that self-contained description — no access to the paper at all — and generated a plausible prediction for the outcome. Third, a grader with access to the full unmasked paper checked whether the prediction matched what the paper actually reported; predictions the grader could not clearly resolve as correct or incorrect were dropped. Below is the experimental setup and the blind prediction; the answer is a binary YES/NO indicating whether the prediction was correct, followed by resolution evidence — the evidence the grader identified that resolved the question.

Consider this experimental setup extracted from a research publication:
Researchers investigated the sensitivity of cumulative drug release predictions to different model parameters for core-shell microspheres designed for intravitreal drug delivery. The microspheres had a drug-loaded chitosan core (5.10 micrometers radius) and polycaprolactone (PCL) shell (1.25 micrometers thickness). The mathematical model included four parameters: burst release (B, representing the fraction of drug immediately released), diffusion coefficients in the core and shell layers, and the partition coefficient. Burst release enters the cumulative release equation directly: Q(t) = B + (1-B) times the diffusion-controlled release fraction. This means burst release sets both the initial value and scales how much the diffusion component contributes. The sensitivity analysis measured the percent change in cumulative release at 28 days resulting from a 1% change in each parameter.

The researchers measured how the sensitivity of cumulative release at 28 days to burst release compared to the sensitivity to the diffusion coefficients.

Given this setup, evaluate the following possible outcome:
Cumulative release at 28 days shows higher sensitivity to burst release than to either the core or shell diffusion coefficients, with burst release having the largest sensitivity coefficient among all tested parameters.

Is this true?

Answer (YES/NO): NO